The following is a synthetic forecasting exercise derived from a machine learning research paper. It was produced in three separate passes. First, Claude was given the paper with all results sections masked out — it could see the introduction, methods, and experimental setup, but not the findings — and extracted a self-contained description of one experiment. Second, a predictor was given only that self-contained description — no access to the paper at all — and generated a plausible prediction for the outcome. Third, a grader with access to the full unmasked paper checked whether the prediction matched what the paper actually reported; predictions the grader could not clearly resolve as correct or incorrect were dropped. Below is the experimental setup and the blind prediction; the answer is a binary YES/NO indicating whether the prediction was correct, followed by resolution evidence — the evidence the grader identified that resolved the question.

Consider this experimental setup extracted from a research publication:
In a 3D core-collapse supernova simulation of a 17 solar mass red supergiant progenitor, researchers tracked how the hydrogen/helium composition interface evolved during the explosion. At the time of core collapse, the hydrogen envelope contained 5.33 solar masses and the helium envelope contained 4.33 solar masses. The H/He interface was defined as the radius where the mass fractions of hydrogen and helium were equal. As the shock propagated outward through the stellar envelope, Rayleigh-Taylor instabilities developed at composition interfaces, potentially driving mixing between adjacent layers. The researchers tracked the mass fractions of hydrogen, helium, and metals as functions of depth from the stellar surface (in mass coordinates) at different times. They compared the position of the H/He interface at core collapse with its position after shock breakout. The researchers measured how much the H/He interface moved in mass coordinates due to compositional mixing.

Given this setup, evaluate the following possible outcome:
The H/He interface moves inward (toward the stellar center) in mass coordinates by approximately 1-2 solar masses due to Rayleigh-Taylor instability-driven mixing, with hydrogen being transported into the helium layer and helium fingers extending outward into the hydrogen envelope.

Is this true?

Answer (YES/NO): NO